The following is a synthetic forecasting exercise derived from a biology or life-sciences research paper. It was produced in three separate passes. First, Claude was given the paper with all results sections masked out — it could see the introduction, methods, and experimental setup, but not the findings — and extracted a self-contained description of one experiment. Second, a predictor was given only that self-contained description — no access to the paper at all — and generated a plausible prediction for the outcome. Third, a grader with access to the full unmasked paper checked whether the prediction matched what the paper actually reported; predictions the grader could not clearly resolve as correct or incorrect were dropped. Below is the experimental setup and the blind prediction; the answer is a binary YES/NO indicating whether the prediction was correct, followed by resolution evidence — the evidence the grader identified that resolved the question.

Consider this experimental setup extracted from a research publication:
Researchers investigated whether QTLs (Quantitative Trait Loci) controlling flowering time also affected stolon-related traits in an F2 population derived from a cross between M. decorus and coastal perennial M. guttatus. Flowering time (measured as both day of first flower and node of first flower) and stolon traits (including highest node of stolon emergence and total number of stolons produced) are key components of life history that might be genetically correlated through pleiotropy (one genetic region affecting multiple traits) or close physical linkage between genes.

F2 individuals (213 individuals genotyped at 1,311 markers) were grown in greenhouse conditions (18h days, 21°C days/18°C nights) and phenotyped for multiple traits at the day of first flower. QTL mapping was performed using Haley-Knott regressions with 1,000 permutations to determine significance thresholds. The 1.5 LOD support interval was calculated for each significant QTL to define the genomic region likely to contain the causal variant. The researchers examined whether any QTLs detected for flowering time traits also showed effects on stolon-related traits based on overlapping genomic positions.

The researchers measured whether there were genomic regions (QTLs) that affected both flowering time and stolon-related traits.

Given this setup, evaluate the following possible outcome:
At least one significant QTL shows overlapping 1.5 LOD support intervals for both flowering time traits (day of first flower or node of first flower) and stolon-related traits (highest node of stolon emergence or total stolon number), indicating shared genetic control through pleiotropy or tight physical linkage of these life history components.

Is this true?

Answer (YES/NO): YES